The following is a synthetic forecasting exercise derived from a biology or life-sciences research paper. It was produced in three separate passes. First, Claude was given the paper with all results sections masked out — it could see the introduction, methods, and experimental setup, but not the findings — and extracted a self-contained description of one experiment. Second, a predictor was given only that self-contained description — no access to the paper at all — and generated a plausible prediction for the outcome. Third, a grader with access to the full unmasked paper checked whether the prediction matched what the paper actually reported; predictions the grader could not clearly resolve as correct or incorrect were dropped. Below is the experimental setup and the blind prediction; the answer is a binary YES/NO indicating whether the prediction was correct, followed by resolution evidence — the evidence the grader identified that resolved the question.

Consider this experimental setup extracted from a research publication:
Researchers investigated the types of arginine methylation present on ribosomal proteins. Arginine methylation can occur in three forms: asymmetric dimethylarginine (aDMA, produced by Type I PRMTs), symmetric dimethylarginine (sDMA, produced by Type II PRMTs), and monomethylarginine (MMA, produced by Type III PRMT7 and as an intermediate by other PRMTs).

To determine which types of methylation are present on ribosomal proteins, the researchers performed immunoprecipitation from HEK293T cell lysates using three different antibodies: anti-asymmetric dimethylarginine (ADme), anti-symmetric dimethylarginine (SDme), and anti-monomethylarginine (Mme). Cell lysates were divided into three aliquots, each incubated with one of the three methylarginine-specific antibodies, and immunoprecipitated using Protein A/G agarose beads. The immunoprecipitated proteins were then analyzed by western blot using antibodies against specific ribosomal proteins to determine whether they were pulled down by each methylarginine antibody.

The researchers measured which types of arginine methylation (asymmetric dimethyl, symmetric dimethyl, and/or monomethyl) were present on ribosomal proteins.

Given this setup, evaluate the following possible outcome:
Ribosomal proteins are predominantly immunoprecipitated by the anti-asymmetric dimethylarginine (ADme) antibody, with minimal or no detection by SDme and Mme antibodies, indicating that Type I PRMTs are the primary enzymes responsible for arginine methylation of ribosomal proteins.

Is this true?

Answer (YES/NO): NO